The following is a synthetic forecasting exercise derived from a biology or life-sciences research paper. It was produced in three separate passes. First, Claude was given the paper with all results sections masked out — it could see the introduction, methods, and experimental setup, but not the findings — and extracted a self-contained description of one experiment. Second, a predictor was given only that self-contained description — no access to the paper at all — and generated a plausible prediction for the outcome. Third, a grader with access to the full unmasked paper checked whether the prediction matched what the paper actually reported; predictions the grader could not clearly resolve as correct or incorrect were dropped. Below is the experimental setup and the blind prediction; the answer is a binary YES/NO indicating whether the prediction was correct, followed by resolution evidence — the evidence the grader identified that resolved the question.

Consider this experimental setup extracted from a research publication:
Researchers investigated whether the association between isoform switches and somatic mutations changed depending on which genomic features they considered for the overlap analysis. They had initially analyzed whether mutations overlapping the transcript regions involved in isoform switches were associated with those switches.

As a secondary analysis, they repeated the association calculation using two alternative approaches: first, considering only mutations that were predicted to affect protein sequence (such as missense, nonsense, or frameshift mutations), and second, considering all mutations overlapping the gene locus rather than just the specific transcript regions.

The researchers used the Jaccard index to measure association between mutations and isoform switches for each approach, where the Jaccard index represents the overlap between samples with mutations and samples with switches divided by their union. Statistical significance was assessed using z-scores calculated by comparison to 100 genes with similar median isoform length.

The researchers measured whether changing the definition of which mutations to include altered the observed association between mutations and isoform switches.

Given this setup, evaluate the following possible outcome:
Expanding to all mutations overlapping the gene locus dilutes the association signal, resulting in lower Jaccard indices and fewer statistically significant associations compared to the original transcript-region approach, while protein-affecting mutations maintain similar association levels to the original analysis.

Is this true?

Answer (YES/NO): NO